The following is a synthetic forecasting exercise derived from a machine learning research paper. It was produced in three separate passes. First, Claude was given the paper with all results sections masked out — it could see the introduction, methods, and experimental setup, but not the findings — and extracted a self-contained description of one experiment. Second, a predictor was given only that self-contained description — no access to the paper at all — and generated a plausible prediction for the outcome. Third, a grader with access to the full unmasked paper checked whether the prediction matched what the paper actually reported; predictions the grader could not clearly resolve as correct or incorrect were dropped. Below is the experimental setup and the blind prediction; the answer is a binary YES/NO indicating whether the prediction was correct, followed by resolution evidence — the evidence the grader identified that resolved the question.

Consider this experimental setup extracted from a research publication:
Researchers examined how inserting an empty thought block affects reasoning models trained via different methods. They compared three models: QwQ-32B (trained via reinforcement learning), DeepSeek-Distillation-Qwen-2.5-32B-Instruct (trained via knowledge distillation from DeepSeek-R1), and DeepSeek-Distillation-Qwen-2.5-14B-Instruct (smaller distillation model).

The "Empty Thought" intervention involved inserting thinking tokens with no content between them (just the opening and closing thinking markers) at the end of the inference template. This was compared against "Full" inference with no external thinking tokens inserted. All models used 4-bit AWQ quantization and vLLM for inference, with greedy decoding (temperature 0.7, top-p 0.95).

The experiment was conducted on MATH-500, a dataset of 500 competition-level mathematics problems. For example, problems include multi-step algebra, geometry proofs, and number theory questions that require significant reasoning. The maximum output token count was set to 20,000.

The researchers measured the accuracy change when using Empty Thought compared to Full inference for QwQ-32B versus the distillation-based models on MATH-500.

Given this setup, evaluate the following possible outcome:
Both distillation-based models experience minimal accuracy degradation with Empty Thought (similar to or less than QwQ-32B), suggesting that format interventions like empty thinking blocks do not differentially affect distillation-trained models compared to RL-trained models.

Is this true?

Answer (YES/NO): NO